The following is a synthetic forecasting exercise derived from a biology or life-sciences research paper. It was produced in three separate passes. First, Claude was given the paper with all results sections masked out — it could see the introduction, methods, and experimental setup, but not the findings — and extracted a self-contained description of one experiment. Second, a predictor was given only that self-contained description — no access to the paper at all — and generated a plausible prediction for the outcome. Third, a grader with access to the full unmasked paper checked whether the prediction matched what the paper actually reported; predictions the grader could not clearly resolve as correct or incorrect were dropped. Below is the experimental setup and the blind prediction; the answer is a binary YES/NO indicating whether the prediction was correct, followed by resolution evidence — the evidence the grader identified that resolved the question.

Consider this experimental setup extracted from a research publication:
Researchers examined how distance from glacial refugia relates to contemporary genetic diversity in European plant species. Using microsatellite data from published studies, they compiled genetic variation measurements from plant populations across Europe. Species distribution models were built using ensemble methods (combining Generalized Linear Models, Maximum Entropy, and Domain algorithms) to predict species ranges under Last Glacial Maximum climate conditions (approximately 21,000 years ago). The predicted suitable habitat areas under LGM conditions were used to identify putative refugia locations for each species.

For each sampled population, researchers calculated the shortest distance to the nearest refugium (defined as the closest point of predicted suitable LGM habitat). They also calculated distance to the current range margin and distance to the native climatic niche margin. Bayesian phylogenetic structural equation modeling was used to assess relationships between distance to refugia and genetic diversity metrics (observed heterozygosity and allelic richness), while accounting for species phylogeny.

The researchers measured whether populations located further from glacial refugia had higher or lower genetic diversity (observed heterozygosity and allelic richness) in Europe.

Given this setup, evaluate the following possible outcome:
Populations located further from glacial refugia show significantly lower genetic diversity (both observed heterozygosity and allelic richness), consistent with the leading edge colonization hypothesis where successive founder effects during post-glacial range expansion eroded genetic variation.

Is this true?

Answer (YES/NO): NO